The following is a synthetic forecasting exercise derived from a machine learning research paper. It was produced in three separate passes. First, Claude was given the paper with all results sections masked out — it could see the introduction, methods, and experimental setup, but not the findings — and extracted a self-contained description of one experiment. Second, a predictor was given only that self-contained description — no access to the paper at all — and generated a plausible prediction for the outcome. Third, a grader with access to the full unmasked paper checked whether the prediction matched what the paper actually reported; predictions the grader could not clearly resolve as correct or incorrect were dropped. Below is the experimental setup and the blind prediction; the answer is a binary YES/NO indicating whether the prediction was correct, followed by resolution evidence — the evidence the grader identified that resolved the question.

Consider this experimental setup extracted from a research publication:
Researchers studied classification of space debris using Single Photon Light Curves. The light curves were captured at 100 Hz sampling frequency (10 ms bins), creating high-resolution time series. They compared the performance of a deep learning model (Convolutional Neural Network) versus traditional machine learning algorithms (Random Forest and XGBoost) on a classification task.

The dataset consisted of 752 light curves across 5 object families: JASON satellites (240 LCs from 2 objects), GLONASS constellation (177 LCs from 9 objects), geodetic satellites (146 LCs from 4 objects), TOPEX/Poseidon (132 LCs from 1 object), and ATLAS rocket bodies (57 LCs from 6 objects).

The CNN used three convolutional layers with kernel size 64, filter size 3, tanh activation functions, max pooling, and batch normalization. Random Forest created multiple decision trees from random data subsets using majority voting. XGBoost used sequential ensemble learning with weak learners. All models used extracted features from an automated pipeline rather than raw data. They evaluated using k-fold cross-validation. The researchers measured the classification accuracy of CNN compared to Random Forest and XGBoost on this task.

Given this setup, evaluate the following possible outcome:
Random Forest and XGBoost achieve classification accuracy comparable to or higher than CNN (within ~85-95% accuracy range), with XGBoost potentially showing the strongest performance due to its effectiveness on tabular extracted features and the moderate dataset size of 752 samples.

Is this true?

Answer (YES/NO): NO